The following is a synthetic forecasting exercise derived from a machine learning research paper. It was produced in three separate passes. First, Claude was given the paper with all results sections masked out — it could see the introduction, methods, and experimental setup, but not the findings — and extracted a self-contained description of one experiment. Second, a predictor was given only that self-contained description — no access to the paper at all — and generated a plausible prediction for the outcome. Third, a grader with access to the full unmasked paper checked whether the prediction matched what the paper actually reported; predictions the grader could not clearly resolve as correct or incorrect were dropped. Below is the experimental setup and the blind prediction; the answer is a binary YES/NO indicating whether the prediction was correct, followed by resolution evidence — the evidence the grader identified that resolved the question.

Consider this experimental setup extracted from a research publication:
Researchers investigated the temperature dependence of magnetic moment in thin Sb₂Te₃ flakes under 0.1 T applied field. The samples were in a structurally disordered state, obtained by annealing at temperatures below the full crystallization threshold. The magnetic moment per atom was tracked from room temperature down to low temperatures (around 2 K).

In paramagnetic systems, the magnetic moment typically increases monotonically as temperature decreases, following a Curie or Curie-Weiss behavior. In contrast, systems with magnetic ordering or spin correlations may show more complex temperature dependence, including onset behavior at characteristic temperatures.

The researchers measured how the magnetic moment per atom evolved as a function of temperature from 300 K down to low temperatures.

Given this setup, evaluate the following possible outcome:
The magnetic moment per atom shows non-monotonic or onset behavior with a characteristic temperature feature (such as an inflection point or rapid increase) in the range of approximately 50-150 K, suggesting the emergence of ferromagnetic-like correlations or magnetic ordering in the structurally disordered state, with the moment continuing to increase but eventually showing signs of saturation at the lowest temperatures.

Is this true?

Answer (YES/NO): NO